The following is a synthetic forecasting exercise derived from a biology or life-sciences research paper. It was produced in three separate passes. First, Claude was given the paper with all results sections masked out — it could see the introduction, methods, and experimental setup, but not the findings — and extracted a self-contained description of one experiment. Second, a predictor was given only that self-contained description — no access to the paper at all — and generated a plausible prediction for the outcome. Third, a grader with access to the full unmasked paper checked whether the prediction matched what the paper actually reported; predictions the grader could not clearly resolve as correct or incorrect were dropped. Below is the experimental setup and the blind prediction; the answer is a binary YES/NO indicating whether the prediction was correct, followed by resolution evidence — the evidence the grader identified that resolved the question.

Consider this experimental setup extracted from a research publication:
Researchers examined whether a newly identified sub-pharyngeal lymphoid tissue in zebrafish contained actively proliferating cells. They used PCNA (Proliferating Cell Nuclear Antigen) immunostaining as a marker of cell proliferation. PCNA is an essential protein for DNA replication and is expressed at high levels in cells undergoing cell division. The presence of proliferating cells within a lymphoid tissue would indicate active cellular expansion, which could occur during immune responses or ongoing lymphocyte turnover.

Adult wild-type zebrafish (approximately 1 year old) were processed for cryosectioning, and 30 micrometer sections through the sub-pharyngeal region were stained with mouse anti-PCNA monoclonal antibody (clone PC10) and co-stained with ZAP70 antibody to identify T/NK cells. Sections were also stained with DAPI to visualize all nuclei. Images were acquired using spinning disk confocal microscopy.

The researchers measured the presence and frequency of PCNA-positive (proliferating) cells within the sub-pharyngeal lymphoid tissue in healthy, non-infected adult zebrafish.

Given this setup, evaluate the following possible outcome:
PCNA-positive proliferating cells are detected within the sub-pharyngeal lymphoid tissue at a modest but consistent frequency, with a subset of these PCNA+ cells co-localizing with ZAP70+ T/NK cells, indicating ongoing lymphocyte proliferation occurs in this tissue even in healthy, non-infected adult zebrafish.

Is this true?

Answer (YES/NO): NO